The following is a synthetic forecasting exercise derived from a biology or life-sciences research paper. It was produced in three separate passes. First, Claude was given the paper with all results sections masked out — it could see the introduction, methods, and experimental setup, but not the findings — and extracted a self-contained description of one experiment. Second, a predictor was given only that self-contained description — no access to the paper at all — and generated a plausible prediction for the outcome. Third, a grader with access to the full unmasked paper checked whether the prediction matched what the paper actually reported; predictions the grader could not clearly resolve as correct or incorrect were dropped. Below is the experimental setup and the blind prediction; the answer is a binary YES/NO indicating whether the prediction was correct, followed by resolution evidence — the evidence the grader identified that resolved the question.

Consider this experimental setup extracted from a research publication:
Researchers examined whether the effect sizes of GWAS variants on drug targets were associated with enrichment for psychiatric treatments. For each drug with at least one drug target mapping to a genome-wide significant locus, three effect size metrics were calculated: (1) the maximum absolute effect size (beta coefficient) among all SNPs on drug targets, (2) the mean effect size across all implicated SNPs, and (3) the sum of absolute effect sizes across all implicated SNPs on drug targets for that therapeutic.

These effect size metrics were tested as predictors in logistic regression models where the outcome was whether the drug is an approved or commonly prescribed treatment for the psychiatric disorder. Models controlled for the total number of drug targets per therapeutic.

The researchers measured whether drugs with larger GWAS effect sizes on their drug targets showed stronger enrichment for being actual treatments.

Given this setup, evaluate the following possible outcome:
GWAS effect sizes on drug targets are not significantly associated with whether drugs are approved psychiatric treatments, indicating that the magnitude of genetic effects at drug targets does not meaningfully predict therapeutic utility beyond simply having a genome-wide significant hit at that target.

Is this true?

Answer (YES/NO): NO